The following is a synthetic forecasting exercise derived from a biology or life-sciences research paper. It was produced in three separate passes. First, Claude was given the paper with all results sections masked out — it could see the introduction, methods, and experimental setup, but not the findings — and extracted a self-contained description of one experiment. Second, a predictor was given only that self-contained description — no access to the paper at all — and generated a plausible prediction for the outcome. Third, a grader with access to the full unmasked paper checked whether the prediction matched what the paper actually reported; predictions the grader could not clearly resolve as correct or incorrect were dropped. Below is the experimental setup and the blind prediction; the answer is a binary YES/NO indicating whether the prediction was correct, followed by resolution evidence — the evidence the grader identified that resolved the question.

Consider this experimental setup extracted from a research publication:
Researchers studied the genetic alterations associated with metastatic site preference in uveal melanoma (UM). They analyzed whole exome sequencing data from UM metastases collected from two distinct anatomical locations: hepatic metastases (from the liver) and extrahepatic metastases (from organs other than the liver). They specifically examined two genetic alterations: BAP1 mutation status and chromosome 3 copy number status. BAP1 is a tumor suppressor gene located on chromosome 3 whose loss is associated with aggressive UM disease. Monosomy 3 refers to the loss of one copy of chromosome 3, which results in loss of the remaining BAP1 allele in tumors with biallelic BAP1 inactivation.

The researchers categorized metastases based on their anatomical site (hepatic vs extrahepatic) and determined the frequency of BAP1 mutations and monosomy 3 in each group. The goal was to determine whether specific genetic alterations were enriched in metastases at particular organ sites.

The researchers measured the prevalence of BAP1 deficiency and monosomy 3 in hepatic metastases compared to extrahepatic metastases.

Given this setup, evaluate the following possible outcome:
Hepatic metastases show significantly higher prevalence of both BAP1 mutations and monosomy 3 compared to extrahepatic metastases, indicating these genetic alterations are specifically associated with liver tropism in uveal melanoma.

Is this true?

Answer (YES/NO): YES